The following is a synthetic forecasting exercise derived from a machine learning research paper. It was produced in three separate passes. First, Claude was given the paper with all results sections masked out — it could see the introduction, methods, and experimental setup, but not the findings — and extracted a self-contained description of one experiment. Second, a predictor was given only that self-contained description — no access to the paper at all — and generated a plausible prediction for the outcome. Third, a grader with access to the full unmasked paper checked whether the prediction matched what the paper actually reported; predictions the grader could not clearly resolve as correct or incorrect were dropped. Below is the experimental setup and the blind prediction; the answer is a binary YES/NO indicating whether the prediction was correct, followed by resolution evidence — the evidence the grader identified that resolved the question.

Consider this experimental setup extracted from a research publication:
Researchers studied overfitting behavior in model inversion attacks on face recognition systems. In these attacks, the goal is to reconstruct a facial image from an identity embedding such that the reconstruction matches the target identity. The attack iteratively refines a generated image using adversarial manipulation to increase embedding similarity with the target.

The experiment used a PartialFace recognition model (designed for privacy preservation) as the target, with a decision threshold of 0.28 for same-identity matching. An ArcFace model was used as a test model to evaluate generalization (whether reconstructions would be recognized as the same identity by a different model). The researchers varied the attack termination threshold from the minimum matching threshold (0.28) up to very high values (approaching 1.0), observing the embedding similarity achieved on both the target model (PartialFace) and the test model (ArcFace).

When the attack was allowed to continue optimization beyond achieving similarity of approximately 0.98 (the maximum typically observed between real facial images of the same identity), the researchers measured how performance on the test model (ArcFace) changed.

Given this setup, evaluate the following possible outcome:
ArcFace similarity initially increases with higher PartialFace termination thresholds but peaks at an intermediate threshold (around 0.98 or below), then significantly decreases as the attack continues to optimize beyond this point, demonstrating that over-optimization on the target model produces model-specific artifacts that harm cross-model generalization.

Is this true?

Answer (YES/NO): YES